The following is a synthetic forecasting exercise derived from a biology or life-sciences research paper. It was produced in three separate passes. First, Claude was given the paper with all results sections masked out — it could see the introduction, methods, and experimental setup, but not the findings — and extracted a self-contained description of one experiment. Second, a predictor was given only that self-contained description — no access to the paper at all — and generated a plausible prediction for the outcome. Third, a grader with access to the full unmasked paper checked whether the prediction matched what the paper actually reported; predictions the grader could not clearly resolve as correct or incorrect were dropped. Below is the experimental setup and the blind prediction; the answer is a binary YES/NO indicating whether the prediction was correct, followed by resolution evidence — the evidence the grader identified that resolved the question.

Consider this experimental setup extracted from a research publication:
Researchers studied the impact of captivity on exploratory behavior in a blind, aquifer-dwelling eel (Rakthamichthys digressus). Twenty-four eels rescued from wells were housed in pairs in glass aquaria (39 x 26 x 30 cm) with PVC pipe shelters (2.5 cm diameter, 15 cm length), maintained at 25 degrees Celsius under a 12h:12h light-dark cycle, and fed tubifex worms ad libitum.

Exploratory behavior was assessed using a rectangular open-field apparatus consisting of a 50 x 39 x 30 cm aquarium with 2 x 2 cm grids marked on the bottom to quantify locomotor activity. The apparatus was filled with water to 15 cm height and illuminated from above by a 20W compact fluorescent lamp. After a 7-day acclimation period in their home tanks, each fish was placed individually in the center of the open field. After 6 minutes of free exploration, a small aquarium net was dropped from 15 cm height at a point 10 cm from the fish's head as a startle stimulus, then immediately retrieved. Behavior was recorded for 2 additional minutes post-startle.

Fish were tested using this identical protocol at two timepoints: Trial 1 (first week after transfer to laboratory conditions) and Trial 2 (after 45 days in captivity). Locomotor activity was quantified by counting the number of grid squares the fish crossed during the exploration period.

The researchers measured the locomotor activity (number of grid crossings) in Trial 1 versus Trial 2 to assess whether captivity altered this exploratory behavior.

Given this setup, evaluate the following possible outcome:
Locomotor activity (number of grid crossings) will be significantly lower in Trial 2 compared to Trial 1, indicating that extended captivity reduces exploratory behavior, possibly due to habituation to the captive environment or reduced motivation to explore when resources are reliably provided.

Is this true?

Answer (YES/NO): NO